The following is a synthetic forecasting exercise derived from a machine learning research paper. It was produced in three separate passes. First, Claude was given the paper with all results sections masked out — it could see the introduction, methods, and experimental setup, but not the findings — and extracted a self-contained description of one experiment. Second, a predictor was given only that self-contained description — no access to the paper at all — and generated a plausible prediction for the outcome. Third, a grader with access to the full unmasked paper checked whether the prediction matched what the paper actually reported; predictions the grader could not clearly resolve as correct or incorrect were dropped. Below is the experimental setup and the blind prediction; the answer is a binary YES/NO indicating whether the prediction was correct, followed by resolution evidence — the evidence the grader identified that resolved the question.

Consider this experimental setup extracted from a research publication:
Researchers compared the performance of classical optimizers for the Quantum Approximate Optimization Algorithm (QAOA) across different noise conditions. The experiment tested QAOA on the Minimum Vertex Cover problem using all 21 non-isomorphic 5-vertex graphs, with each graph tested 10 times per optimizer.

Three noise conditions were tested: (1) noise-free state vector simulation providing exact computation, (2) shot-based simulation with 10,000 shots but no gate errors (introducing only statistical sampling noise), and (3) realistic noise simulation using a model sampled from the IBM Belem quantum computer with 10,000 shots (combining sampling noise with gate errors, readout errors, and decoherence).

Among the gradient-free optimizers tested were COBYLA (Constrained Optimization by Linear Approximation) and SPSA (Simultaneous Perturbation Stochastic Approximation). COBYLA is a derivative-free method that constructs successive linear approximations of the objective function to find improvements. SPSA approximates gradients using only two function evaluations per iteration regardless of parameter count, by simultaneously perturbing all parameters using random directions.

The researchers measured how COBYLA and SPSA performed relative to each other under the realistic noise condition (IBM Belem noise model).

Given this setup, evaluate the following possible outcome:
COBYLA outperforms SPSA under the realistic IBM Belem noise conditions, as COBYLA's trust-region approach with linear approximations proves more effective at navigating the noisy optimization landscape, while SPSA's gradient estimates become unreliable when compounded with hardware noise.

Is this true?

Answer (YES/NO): NO